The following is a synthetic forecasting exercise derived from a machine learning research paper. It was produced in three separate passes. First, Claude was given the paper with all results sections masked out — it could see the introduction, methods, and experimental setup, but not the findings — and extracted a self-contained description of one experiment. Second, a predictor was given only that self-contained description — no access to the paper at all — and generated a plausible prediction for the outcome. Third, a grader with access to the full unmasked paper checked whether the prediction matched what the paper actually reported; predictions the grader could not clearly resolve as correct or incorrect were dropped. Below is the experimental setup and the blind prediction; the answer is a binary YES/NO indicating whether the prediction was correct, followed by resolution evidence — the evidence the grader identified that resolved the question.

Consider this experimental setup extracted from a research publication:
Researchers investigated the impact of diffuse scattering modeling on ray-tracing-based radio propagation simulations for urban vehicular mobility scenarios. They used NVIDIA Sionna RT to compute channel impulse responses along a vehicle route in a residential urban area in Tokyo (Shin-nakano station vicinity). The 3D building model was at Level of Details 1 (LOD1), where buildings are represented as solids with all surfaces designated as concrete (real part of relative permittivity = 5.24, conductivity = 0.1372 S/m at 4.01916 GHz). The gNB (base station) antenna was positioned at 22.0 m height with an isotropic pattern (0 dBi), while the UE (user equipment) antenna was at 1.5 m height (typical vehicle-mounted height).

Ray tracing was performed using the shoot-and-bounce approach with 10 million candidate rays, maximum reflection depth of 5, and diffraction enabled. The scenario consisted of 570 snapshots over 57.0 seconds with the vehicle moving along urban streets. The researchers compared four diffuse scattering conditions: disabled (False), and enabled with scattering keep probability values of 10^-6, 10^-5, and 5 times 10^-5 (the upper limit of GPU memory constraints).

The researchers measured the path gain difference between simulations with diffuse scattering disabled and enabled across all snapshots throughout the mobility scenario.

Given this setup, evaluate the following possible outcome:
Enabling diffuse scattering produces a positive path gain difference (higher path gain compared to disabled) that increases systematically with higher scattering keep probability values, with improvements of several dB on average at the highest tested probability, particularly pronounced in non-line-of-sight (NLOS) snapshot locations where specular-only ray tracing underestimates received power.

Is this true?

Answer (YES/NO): NO